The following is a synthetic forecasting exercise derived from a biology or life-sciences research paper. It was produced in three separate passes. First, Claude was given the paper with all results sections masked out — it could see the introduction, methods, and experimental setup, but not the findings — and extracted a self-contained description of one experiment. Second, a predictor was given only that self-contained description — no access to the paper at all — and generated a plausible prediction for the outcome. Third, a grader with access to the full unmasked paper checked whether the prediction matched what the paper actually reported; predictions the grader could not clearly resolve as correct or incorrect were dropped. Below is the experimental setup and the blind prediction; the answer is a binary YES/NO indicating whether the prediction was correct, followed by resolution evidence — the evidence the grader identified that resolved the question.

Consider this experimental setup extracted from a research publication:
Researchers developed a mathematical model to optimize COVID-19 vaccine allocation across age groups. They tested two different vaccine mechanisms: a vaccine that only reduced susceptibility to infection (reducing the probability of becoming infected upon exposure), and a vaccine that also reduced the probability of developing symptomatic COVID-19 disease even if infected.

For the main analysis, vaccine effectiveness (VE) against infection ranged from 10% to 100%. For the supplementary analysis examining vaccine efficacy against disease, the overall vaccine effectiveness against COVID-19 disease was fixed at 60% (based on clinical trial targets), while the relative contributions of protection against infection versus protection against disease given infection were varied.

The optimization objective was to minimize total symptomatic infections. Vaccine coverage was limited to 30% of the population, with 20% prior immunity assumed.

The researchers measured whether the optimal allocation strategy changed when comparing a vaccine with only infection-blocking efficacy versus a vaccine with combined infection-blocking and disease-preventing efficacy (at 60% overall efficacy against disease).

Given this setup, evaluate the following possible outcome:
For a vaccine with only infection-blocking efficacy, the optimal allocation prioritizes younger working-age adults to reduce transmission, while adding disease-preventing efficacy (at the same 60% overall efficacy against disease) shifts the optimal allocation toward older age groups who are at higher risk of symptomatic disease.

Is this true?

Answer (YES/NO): NO